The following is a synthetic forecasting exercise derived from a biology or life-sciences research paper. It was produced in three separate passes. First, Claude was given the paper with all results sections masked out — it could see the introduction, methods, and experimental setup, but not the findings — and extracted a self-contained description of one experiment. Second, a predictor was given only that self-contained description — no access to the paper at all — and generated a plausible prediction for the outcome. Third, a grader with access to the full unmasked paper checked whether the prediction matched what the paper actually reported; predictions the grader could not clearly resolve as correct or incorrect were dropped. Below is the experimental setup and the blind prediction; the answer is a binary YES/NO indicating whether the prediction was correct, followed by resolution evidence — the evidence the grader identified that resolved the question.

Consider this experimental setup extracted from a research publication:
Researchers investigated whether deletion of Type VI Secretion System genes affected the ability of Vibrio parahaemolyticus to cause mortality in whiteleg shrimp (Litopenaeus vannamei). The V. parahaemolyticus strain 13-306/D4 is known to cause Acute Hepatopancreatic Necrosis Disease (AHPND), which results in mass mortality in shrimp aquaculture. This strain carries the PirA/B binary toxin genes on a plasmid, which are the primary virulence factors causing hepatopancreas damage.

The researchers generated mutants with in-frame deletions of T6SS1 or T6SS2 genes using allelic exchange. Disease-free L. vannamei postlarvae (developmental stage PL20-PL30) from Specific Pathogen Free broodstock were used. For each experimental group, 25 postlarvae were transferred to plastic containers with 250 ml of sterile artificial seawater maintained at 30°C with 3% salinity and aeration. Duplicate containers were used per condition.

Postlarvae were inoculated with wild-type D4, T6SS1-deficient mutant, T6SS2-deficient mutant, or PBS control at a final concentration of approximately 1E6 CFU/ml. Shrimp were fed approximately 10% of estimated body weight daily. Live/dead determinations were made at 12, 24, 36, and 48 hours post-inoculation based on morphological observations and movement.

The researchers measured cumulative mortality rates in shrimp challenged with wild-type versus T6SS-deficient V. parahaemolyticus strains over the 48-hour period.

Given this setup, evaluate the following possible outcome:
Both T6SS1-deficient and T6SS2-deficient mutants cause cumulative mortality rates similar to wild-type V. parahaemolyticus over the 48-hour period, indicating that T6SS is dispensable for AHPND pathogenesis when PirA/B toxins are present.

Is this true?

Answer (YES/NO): NO